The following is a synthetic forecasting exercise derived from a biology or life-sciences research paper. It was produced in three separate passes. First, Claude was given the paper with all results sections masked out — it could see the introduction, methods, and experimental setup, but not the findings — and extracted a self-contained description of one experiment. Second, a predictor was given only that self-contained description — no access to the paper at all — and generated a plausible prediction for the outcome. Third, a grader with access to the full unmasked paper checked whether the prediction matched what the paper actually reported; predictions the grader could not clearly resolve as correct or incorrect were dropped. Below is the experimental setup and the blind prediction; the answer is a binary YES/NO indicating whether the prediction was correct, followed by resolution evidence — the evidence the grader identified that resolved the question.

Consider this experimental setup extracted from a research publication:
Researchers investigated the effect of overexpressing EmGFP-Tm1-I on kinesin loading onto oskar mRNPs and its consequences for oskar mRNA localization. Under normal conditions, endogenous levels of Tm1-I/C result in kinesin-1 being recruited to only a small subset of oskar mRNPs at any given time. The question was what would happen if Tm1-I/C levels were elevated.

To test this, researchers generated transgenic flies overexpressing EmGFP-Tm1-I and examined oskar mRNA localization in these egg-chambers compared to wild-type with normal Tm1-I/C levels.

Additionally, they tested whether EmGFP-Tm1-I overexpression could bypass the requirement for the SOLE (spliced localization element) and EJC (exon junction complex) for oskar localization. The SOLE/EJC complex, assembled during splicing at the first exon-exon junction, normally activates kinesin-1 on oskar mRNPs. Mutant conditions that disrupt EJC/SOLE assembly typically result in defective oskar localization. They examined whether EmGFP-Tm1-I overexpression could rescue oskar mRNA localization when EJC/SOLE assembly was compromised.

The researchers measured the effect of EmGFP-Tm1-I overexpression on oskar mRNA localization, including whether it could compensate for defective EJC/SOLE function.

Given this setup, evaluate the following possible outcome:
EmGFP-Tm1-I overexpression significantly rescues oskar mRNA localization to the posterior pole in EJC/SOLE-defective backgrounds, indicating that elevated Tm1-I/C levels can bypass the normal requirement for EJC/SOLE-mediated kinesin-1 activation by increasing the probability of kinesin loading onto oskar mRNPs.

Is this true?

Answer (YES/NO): NO